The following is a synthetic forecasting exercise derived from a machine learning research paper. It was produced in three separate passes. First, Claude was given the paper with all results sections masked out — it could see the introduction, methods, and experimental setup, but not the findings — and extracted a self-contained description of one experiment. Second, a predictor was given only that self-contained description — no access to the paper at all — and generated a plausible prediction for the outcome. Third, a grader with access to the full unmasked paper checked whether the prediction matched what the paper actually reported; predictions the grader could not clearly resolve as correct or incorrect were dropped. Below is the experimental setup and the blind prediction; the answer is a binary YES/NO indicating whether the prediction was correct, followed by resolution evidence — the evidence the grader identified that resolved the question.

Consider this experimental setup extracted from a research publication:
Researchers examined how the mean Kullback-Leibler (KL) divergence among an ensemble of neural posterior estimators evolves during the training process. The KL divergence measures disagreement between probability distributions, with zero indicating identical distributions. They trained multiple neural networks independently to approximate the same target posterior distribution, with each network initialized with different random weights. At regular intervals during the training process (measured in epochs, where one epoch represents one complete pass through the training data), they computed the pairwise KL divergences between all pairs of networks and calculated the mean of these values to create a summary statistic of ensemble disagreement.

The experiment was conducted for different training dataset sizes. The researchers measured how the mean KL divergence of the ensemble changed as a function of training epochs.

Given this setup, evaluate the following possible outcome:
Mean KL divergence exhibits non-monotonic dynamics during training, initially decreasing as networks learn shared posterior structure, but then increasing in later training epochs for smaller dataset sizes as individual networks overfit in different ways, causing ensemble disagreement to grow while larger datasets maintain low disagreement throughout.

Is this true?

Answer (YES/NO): NO